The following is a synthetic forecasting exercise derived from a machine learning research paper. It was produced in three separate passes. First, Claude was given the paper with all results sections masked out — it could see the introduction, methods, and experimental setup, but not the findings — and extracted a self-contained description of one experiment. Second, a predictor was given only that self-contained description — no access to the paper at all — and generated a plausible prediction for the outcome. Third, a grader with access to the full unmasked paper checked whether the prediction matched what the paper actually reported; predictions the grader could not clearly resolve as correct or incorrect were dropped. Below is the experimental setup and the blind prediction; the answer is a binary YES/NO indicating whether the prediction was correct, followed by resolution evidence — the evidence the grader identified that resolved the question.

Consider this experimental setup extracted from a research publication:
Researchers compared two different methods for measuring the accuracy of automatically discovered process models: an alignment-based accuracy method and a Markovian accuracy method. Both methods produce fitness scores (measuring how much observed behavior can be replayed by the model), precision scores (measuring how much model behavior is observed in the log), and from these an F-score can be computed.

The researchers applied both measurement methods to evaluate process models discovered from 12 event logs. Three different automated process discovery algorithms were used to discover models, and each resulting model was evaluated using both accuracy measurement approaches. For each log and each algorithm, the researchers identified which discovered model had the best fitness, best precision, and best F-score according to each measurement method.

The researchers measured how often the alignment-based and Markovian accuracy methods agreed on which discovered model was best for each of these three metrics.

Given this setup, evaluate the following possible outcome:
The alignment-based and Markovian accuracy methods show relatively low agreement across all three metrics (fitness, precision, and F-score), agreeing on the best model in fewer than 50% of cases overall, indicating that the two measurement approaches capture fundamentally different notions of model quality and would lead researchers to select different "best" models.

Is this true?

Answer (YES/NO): NO